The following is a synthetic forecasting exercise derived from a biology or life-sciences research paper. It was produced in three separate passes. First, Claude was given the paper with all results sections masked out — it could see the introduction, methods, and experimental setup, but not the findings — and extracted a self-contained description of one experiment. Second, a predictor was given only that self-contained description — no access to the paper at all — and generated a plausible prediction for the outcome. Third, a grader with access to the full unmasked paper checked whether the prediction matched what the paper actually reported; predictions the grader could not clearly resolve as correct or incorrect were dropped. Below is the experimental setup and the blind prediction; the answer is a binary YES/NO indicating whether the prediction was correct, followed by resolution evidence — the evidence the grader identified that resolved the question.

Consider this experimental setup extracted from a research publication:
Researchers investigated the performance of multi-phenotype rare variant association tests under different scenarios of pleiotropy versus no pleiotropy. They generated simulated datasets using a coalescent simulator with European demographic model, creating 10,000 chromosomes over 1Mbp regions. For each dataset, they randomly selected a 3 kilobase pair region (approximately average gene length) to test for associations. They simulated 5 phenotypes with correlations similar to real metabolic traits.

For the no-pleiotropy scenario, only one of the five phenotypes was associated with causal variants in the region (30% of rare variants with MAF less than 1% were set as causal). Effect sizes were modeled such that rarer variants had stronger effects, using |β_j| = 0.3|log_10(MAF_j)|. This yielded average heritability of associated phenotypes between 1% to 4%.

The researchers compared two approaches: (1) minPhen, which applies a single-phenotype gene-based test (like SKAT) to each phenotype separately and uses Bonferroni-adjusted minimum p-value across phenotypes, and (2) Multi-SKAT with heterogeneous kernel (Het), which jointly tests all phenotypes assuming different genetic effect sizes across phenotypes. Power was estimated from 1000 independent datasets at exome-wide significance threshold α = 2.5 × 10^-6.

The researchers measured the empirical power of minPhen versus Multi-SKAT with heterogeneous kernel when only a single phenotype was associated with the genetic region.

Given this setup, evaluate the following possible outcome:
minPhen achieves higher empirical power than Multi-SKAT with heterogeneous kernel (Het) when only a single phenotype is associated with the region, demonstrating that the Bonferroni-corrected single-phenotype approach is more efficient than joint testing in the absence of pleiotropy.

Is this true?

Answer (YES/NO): NO